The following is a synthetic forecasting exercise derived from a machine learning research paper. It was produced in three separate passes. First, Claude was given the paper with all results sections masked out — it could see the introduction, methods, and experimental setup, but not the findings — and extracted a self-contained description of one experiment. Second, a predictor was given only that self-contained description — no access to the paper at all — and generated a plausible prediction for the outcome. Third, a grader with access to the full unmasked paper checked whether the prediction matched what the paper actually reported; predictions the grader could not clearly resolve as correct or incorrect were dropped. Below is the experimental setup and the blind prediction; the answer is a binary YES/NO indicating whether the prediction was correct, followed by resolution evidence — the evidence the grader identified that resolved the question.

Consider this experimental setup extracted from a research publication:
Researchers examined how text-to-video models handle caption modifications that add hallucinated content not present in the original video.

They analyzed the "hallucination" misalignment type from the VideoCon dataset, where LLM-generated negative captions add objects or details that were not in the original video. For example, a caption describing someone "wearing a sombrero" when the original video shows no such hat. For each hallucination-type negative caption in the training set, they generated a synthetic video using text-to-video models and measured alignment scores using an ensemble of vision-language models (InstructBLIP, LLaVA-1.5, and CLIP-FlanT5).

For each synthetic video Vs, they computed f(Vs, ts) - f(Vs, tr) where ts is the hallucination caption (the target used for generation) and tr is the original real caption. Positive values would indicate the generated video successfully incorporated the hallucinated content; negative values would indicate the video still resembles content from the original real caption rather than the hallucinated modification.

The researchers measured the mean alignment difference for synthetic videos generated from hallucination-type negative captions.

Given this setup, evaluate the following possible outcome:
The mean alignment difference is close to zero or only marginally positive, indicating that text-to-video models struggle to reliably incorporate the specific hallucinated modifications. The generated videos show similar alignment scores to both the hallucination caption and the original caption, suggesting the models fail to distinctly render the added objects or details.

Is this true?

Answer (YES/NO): NO